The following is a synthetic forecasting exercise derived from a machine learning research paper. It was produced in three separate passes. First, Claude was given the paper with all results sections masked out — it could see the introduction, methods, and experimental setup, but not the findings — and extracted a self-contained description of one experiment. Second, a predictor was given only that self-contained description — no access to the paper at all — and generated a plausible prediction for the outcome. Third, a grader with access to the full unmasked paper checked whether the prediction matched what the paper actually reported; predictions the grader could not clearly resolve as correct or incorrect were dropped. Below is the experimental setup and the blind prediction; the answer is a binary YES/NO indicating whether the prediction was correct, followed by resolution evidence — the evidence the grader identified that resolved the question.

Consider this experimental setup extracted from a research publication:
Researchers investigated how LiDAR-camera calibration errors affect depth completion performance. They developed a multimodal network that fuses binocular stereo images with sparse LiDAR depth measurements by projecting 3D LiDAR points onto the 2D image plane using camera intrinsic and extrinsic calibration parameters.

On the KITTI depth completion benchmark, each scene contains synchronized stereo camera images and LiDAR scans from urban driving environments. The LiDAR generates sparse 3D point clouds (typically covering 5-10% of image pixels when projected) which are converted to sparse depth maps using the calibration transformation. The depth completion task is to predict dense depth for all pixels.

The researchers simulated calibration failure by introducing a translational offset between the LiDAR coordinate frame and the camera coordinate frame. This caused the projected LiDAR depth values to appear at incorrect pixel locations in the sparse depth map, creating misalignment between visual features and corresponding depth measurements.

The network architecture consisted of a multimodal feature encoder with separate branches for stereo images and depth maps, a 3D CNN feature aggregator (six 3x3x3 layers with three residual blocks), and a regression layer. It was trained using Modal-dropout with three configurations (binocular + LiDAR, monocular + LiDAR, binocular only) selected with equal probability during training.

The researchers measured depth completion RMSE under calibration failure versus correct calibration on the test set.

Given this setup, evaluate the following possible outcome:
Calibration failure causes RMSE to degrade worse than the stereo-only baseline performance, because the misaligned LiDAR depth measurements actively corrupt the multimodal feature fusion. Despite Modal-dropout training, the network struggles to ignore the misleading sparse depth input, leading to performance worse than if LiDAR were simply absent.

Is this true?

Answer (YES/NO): NO